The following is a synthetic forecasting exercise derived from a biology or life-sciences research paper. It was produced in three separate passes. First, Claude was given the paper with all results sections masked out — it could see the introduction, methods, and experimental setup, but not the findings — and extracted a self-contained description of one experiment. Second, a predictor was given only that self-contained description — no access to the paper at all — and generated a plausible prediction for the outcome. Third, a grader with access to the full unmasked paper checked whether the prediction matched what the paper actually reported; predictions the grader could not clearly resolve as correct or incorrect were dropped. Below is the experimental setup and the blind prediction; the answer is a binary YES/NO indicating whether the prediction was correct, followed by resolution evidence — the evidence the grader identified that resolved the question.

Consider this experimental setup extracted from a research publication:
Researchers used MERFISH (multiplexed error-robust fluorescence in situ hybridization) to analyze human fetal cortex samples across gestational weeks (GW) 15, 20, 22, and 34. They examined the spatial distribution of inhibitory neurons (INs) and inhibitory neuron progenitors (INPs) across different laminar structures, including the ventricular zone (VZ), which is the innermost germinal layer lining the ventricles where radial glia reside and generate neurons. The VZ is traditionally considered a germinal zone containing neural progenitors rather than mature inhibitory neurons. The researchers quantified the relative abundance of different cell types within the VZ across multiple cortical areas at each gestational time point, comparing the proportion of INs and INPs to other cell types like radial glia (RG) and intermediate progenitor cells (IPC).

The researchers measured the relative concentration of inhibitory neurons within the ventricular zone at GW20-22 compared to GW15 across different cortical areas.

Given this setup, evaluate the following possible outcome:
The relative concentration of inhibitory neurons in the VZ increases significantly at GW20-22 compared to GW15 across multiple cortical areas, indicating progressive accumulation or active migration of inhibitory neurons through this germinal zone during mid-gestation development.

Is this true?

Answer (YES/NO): YES